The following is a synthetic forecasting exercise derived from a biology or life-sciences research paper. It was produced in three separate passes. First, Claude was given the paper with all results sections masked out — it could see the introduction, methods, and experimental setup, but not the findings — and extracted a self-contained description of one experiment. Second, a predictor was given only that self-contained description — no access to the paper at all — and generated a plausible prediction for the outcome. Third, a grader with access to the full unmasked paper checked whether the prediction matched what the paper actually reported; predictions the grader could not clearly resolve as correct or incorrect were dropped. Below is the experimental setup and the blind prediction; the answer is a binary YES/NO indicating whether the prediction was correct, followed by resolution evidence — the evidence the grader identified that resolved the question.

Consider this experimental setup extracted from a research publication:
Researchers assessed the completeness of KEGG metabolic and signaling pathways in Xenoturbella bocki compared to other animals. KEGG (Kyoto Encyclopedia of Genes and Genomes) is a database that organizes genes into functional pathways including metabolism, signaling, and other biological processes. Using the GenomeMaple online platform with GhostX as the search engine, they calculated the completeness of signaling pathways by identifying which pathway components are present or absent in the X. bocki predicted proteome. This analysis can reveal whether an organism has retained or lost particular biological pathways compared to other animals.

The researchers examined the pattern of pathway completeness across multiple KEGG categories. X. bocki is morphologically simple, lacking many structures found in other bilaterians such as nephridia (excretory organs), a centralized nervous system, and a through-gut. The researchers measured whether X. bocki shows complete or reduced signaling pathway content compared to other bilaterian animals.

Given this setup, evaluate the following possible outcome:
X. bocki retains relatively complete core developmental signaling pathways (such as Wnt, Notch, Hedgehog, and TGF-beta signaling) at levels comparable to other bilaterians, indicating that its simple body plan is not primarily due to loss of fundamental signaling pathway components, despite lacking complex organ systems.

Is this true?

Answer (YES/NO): YES